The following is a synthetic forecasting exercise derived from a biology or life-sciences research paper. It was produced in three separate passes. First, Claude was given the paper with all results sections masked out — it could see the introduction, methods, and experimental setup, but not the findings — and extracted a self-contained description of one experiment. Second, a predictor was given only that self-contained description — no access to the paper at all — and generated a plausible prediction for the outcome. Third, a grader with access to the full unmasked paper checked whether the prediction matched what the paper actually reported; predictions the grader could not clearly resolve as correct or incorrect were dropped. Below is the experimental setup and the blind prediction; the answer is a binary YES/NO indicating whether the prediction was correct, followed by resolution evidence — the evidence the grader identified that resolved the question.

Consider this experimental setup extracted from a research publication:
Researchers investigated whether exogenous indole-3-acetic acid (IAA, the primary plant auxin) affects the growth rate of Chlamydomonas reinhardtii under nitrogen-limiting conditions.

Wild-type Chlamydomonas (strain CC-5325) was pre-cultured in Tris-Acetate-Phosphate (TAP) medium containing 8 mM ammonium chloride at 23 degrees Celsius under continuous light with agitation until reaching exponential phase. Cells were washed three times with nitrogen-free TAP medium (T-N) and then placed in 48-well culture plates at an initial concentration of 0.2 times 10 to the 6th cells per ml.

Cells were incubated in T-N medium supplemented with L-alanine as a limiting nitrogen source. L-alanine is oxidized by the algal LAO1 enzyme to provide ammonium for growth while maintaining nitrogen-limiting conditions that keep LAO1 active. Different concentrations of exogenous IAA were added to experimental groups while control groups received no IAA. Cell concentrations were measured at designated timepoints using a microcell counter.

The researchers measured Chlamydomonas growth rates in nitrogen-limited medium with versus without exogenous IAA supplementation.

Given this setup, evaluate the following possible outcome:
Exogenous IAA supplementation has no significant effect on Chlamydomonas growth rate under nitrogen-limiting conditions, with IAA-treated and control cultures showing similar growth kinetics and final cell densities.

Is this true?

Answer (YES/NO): NO